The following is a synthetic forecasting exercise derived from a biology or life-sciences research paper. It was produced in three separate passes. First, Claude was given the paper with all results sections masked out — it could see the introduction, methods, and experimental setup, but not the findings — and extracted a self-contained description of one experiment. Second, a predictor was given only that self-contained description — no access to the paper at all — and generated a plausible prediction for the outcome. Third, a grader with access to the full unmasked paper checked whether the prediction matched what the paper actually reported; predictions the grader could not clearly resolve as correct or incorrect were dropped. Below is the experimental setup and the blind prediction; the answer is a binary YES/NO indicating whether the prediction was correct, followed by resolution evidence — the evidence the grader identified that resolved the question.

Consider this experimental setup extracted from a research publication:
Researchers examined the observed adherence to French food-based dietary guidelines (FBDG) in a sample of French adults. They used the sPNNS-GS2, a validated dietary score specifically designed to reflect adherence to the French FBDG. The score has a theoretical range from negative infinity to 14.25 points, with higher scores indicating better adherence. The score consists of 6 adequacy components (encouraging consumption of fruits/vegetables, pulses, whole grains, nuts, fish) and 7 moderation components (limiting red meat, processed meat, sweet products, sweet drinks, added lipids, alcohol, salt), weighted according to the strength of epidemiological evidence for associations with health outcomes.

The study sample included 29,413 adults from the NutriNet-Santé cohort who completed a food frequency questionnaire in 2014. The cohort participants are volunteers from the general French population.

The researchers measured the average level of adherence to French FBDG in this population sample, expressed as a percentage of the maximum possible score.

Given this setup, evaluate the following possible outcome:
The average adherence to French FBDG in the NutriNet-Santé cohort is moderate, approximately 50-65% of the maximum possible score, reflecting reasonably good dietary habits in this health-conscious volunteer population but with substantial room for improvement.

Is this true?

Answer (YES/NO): NO